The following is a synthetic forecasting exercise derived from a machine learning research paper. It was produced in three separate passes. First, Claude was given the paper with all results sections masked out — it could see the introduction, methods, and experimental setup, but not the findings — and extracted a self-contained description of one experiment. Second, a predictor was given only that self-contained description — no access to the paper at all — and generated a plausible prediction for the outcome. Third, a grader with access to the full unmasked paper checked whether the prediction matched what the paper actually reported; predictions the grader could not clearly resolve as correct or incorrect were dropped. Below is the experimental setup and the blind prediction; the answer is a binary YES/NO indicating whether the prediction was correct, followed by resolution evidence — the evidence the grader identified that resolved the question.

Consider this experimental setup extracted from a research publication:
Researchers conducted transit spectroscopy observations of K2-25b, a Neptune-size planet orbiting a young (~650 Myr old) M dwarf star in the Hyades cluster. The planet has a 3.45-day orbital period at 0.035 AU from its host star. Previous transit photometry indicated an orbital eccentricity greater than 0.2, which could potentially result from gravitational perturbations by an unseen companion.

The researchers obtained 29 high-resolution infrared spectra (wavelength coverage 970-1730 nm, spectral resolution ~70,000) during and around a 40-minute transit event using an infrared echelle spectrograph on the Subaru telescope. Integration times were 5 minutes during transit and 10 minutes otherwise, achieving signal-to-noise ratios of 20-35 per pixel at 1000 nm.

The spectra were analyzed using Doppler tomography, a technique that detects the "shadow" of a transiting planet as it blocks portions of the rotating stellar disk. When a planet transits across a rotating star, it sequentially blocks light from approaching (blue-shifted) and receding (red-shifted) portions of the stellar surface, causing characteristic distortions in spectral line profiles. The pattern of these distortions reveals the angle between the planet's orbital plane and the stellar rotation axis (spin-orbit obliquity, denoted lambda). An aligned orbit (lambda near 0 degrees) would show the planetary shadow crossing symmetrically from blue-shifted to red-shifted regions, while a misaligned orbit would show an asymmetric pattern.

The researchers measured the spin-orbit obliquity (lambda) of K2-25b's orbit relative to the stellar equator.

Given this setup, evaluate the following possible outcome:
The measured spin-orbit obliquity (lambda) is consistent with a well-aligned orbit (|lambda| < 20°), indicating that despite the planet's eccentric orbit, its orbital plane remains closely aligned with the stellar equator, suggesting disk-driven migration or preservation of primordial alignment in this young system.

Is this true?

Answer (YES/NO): NO